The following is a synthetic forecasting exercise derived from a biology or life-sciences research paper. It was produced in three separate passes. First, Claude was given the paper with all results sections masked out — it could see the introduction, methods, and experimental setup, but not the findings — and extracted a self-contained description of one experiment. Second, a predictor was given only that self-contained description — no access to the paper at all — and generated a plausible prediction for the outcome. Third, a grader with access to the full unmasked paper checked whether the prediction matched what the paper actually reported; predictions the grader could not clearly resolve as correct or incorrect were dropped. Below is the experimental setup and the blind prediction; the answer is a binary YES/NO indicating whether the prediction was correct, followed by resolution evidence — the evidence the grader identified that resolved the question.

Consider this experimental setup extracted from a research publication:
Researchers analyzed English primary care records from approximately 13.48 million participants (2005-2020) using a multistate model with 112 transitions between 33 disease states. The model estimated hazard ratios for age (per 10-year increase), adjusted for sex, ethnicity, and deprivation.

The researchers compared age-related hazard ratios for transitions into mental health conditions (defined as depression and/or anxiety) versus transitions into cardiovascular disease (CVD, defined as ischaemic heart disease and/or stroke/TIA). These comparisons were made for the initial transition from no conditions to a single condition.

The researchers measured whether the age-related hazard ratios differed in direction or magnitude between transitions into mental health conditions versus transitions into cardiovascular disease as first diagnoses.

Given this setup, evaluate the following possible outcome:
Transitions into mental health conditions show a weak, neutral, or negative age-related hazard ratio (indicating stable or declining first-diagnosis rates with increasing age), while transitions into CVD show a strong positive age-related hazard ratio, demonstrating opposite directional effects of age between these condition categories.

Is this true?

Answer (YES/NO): YES